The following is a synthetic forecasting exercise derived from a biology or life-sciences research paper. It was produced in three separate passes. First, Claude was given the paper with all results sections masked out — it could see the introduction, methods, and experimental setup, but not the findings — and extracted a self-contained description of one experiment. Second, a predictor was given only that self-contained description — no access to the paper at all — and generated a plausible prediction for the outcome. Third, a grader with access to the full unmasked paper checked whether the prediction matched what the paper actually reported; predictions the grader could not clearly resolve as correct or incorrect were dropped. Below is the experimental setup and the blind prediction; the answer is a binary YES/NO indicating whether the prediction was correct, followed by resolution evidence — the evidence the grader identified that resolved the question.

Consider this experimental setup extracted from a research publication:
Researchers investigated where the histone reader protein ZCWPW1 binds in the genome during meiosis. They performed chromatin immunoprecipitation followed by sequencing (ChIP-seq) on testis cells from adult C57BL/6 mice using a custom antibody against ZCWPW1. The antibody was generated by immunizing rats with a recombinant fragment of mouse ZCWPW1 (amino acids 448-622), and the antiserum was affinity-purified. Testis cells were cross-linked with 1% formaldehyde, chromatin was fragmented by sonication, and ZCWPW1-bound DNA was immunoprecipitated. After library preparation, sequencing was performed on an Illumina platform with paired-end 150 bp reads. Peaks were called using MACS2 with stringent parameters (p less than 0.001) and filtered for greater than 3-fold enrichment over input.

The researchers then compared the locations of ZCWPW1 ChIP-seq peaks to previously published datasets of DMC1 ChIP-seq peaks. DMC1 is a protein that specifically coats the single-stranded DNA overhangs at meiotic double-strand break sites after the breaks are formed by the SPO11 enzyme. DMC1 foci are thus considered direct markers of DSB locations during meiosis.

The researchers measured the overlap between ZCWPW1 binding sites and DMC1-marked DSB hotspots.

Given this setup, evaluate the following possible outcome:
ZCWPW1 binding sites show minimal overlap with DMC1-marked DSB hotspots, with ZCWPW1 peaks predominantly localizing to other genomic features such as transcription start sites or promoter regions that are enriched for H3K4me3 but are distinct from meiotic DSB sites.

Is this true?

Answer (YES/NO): NO